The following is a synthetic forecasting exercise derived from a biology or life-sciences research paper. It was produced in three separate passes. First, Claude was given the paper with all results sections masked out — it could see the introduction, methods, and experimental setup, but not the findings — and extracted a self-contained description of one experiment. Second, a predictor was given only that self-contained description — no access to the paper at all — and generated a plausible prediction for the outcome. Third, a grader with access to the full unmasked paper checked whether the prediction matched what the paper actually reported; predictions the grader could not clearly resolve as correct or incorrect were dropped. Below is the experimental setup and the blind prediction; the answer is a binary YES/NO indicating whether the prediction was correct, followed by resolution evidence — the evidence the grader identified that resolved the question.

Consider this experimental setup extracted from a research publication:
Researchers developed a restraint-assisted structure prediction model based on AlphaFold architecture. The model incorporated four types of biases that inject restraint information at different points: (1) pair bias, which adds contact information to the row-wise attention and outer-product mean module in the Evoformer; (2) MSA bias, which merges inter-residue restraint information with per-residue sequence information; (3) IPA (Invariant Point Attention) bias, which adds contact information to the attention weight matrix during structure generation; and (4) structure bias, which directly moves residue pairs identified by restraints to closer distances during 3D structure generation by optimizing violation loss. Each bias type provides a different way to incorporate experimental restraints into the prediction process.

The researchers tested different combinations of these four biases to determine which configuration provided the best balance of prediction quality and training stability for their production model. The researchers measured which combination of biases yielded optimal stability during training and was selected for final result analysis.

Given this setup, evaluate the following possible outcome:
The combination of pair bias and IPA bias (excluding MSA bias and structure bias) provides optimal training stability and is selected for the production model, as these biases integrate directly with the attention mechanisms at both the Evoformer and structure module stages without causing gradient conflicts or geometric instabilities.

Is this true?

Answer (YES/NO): NO